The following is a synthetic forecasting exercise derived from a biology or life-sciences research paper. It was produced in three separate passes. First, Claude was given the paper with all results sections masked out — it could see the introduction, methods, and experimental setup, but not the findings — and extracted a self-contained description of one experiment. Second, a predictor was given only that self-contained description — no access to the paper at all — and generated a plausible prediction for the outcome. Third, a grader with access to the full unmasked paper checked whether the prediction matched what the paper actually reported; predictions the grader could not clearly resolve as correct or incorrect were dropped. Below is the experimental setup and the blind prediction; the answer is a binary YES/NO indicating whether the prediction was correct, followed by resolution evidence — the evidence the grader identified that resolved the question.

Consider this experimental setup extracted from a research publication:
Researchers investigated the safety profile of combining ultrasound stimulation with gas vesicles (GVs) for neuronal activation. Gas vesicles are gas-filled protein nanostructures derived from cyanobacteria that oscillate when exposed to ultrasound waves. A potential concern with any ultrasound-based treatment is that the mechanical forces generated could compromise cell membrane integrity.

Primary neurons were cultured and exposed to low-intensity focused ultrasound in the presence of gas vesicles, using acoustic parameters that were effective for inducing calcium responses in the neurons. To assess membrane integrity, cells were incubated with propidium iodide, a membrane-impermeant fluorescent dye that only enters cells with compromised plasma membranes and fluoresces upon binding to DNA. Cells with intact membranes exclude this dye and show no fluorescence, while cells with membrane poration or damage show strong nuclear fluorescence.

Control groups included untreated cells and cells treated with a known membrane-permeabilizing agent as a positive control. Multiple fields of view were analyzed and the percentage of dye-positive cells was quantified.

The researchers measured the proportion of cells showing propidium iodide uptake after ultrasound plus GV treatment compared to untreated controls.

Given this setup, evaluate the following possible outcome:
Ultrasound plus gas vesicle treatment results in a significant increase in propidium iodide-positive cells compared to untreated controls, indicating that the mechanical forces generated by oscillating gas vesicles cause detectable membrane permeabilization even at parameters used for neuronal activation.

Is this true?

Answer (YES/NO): NO